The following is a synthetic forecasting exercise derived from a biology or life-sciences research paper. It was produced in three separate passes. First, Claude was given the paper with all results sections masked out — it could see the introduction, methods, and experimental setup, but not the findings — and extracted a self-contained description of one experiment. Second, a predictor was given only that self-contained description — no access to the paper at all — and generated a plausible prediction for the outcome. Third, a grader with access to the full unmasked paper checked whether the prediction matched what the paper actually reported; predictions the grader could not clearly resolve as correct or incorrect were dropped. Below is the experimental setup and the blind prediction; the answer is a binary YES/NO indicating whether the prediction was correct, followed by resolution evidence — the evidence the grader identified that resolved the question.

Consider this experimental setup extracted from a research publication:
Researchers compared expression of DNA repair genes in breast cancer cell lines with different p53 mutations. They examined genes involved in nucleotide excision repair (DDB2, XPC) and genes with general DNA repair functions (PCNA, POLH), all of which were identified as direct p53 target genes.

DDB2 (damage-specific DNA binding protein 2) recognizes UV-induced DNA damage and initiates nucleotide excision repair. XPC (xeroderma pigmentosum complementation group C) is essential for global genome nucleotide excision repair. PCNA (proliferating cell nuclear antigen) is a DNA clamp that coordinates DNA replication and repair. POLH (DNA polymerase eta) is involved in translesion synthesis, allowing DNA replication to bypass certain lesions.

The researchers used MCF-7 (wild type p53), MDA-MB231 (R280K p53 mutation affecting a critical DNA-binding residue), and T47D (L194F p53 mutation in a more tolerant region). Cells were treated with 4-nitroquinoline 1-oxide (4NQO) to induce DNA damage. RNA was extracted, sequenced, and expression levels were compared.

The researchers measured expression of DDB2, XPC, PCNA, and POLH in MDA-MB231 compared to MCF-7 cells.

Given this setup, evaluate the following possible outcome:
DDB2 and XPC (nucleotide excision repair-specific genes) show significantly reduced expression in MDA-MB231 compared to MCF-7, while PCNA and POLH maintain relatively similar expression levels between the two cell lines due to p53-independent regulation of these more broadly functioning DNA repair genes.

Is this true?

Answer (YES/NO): NO